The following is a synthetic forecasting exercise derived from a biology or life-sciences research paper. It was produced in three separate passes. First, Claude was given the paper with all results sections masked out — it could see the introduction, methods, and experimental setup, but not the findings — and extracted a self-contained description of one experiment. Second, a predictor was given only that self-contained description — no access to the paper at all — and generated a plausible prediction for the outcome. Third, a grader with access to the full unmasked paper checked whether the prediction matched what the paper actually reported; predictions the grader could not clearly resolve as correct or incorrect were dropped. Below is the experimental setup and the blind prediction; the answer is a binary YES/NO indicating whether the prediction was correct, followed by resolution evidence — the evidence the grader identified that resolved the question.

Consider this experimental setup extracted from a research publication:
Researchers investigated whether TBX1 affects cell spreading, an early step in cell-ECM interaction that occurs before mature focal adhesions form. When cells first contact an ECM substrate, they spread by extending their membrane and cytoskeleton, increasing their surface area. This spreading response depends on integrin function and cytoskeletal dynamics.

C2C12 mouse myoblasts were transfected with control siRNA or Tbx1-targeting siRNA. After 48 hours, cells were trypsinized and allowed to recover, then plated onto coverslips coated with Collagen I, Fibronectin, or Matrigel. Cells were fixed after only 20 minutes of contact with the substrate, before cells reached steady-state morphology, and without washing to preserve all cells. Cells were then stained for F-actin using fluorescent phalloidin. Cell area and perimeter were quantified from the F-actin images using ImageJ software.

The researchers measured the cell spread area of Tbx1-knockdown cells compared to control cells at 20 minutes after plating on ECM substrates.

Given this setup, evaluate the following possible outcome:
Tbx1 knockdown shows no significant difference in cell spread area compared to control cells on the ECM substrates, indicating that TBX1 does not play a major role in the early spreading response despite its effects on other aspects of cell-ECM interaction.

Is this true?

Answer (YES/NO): NO